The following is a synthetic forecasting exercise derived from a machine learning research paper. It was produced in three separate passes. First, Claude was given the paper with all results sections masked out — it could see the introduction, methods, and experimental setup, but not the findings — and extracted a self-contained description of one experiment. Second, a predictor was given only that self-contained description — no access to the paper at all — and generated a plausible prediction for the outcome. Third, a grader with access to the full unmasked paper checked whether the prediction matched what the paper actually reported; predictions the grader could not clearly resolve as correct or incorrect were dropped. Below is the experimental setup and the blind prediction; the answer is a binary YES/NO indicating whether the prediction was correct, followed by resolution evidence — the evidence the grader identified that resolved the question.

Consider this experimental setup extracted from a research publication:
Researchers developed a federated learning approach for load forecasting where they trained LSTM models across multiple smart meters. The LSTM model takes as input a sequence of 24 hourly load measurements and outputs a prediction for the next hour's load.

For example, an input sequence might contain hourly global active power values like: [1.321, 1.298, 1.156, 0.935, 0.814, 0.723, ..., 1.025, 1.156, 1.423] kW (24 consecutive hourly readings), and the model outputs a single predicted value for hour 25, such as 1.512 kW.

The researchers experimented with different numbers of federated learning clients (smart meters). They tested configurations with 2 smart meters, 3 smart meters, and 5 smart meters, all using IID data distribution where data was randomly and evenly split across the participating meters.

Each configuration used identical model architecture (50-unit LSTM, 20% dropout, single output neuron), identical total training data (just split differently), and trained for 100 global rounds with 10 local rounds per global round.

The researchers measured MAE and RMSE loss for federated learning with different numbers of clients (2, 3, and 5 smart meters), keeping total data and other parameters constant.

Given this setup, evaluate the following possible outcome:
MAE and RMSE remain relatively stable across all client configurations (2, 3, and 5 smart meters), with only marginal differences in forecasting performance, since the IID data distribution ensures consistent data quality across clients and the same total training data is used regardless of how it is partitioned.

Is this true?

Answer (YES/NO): NO